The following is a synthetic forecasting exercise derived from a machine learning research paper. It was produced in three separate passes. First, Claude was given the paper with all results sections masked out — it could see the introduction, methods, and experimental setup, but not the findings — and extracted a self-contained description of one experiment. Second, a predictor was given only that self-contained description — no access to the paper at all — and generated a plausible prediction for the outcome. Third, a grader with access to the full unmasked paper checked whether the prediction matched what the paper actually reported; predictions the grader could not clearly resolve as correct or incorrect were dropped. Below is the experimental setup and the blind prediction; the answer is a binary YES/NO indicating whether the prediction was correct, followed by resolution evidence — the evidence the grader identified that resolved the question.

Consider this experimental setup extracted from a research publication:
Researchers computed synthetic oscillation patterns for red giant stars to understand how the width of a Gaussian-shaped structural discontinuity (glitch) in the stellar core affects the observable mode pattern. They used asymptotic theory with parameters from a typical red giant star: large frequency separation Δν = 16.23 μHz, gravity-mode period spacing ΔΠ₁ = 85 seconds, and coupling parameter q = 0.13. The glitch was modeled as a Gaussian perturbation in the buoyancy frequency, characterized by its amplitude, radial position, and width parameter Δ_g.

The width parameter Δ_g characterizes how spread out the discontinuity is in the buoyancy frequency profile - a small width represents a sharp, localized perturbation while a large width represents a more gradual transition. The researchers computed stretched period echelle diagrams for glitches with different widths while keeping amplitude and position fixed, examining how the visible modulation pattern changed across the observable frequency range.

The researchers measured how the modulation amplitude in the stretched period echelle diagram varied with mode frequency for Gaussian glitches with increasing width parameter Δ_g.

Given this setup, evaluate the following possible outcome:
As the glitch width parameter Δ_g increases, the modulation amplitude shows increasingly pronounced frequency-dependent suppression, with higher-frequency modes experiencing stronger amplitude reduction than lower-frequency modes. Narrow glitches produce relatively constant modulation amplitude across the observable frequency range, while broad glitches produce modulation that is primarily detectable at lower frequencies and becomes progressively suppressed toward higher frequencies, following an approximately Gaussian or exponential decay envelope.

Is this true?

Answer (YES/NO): NO